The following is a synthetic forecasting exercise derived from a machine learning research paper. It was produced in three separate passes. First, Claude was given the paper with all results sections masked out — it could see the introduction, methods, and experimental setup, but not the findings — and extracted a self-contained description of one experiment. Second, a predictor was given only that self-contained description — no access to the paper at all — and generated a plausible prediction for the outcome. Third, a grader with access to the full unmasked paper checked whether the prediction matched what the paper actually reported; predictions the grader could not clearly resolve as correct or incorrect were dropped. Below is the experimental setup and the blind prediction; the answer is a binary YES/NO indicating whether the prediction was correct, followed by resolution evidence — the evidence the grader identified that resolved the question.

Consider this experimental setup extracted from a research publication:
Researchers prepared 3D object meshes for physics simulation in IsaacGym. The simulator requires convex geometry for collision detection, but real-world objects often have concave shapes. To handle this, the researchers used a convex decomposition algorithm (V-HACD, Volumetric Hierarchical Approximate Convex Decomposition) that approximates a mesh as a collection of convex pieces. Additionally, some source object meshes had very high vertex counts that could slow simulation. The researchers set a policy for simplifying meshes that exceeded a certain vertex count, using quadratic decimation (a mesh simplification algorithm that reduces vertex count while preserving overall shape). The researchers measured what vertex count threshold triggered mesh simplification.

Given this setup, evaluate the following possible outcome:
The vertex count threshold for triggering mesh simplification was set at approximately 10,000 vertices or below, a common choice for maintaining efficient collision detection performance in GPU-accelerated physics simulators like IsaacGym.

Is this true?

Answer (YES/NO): NO